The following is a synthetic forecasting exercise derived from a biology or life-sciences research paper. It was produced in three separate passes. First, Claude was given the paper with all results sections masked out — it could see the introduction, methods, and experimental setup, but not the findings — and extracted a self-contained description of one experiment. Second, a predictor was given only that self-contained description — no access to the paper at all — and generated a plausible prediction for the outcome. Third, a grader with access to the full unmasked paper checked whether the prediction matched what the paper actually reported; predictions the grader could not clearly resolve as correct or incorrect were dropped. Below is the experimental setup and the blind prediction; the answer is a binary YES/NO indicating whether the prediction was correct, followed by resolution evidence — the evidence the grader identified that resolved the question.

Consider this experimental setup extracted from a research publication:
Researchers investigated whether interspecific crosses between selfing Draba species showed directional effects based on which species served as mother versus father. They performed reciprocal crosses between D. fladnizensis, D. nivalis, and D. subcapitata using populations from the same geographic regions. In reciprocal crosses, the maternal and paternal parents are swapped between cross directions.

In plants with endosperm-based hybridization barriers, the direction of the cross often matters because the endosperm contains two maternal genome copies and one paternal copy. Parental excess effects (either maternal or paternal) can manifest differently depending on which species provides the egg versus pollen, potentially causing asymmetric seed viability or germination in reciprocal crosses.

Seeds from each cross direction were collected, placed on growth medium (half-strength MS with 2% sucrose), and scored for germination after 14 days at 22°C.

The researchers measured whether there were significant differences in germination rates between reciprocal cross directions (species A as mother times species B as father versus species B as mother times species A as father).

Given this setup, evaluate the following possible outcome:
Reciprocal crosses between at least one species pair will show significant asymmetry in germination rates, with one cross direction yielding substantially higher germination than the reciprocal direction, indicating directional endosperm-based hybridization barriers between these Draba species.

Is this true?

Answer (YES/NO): NO